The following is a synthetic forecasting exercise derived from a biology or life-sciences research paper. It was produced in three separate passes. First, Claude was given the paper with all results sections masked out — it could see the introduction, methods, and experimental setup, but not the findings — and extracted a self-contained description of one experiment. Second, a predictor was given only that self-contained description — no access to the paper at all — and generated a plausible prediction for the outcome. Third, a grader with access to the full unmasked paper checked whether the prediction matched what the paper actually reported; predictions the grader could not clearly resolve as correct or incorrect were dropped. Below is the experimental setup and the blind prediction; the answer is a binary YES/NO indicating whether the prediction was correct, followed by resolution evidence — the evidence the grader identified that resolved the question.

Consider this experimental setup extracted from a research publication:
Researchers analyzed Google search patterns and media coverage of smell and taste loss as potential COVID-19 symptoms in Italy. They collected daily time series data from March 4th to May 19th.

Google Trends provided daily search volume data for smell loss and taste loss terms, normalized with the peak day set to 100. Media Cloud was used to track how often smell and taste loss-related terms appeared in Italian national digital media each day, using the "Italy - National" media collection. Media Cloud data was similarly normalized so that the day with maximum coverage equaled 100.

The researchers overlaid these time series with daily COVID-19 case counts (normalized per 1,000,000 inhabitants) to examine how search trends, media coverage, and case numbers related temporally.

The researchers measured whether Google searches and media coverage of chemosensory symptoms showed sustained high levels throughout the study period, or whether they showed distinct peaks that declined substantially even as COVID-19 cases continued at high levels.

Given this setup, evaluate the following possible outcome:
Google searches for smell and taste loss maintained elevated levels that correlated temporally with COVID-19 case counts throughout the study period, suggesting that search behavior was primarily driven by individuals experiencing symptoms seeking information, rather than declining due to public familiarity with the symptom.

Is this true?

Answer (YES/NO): NO